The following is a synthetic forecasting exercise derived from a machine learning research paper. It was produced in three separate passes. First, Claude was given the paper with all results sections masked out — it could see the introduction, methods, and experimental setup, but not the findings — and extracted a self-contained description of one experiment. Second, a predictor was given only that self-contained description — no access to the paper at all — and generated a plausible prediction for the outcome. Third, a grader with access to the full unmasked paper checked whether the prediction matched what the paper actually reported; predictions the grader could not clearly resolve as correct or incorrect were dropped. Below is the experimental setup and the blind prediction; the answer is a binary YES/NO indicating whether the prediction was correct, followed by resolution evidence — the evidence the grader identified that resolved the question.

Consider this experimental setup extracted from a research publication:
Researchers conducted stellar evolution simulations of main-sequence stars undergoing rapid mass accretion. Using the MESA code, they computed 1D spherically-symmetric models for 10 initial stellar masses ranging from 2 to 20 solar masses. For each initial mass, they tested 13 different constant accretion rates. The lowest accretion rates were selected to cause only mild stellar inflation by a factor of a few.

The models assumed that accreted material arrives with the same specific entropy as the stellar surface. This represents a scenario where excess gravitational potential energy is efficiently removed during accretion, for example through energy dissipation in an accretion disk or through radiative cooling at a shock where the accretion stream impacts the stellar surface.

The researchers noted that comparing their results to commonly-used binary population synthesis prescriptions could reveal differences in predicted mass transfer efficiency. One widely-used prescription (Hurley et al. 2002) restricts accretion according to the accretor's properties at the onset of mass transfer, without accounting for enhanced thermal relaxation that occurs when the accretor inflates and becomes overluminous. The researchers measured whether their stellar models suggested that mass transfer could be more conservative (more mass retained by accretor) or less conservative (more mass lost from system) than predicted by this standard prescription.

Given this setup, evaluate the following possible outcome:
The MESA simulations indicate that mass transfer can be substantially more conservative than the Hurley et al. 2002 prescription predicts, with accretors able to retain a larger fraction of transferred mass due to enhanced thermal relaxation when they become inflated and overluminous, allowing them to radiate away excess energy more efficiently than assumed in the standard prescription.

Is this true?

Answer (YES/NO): NO